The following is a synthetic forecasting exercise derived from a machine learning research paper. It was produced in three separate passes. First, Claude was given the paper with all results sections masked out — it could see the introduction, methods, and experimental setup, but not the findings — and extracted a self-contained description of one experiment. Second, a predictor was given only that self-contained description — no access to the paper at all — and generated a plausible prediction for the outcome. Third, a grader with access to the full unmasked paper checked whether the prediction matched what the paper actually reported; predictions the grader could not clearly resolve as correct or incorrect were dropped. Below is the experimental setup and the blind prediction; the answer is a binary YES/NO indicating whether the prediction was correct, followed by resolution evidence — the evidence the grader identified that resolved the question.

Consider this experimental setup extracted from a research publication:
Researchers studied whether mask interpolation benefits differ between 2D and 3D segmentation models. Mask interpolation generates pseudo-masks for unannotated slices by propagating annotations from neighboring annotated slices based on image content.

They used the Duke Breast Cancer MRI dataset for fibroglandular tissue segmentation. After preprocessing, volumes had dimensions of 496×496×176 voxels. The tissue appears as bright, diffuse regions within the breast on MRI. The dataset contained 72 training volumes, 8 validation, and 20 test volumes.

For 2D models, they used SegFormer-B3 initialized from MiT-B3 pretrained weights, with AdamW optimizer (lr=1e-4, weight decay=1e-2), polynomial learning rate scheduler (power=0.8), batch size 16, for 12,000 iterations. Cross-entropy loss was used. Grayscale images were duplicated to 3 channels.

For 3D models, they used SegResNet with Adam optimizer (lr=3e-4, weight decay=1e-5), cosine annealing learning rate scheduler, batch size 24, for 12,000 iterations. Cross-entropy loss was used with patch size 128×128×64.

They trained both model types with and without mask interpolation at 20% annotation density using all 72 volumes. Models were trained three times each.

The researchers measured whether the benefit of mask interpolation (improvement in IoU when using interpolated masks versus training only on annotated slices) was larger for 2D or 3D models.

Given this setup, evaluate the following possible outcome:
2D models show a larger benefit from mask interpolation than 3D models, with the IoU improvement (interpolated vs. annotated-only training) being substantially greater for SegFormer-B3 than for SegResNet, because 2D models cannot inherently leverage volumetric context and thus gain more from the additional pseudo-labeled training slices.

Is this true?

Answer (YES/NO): NO